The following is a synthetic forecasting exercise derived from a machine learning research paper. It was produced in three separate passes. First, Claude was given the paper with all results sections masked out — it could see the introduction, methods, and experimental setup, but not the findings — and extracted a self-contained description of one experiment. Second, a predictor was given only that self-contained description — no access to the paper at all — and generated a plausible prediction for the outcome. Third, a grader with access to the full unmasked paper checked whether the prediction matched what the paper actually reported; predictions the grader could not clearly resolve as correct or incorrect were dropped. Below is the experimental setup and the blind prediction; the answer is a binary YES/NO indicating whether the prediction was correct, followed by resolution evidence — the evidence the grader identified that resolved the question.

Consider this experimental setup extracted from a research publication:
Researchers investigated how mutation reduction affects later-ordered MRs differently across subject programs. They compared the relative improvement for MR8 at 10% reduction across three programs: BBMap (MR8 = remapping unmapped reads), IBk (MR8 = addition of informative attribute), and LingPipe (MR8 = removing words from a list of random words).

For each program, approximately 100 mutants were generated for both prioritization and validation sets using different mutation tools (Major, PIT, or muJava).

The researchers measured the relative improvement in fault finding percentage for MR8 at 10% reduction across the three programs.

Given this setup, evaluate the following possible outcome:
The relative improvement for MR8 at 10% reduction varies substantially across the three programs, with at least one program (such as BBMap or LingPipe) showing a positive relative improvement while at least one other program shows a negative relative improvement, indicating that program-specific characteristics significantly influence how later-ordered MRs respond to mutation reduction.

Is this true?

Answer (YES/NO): NO